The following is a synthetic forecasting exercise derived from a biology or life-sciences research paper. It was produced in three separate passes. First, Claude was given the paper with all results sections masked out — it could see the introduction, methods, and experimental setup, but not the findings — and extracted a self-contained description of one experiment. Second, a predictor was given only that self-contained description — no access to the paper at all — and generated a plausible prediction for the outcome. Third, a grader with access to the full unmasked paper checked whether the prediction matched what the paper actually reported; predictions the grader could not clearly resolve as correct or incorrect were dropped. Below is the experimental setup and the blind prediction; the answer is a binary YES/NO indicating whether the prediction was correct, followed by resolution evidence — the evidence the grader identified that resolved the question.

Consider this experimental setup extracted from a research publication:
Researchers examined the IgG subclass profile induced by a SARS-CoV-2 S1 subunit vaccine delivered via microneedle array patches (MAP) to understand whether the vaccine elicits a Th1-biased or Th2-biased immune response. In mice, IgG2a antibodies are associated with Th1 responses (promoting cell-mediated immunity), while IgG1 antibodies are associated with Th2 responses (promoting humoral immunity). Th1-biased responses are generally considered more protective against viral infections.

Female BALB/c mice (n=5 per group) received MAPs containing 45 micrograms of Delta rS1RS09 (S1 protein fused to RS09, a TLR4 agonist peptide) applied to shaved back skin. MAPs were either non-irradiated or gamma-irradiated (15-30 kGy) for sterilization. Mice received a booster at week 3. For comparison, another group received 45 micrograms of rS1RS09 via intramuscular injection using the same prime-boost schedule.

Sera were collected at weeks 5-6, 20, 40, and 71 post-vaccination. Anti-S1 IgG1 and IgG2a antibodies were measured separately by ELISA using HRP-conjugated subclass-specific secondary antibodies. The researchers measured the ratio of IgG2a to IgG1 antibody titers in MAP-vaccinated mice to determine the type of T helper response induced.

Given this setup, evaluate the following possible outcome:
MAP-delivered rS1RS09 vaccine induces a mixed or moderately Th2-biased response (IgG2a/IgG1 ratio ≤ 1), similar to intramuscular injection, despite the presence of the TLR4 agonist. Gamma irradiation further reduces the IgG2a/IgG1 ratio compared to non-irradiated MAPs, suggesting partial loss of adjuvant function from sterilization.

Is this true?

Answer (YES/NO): NO